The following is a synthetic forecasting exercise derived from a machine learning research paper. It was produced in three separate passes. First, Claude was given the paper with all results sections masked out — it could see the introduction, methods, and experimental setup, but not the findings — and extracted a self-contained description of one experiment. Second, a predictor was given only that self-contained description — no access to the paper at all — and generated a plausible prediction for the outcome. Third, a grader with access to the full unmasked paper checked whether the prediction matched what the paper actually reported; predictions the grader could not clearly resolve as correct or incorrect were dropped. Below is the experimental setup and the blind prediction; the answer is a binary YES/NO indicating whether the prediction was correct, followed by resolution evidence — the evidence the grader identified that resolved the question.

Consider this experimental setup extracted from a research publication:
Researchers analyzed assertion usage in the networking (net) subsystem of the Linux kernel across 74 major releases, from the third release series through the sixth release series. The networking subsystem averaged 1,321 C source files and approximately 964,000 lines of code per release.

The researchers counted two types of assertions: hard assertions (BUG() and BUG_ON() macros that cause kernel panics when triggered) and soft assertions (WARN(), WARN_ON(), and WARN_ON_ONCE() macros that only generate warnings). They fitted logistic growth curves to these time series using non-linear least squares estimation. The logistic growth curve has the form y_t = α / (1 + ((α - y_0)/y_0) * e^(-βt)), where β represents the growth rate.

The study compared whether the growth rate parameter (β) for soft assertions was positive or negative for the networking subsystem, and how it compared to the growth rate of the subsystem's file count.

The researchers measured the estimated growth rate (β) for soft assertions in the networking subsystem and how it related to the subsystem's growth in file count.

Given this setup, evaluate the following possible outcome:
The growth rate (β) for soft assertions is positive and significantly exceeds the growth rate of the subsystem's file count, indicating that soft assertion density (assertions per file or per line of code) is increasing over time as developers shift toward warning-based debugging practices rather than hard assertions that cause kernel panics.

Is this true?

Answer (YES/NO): NO